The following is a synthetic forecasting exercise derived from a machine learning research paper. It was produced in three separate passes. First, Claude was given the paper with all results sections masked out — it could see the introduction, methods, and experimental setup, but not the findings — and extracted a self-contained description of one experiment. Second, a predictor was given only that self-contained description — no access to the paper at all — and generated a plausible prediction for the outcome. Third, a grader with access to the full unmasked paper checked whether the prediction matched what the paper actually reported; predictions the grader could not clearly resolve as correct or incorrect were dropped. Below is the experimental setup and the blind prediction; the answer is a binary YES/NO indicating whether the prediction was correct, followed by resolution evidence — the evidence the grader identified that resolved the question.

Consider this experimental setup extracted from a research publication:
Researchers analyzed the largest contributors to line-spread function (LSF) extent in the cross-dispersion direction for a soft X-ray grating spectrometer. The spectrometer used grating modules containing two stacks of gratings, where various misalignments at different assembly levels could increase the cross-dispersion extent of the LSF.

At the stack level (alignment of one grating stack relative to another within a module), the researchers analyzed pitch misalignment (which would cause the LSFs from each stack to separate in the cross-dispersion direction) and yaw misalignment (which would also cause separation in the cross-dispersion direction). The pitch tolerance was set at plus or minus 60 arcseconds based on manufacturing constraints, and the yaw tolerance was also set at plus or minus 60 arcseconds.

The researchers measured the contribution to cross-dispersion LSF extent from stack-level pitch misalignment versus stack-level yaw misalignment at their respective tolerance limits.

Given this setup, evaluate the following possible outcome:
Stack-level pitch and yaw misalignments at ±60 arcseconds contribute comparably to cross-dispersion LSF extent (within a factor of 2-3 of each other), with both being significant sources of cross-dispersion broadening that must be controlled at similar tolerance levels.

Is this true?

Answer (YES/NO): YES